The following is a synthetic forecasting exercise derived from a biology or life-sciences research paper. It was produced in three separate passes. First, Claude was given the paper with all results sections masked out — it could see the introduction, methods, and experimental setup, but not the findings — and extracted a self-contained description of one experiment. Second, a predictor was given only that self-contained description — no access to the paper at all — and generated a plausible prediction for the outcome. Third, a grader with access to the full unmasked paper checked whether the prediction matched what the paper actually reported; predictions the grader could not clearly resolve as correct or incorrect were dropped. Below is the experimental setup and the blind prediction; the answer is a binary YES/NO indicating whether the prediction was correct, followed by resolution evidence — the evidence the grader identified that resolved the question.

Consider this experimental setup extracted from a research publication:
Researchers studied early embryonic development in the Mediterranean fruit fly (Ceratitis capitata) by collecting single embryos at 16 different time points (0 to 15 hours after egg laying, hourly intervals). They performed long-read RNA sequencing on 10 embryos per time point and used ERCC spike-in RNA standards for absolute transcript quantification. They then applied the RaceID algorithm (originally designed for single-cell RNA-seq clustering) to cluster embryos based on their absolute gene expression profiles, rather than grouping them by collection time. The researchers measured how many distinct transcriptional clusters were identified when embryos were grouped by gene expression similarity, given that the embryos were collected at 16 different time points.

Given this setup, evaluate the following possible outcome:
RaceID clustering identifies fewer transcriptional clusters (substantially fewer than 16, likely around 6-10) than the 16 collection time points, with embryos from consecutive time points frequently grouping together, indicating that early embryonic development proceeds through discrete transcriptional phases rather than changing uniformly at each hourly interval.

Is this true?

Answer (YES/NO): YES